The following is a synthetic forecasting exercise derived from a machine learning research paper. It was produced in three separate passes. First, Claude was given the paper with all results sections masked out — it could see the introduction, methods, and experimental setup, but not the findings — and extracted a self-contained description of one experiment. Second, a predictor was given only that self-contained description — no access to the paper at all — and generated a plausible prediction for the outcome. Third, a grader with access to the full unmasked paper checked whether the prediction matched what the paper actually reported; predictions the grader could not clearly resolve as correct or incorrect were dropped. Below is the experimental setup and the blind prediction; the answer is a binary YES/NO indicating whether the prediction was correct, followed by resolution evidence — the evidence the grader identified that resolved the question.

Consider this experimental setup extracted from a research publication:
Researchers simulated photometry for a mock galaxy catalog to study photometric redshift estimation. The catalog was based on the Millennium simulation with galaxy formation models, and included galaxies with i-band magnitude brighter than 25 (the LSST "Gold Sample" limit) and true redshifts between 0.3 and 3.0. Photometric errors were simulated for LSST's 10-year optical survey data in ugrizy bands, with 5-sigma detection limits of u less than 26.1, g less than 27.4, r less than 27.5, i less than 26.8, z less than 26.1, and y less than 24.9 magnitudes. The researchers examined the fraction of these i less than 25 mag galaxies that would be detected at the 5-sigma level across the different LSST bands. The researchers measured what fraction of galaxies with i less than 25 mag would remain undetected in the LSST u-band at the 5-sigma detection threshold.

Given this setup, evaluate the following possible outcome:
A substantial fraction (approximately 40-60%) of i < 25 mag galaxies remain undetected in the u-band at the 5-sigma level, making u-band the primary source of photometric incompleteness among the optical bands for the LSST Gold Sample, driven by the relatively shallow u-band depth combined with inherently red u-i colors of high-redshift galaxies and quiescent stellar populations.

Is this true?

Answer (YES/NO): NO